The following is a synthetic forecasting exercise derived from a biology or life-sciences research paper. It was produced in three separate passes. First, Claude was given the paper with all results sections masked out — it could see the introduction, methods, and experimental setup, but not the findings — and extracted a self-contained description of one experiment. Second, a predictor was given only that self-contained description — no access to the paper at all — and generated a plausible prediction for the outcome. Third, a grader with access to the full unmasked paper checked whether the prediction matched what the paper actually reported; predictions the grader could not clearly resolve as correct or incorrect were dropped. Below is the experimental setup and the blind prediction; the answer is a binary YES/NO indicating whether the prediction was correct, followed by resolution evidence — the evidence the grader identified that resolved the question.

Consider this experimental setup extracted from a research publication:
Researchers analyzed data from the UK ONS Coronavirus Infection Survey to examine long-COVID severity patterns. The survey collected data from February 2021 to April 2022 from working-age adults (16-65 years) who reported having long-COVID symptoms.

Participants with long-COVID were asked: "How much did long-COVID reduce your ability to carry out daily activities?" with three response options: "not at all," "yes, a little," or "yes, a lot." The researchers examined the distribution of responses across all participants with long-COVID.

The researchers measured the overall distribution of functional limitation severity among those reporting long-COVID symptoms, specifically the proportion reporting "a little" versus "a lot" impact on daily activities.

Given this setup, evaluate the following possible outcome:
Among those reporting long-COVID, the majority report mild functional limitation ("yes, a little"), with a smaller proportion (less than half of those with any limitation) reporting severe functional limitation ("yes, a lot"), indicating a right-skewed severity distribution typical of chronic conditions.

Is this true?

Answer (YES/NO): NO